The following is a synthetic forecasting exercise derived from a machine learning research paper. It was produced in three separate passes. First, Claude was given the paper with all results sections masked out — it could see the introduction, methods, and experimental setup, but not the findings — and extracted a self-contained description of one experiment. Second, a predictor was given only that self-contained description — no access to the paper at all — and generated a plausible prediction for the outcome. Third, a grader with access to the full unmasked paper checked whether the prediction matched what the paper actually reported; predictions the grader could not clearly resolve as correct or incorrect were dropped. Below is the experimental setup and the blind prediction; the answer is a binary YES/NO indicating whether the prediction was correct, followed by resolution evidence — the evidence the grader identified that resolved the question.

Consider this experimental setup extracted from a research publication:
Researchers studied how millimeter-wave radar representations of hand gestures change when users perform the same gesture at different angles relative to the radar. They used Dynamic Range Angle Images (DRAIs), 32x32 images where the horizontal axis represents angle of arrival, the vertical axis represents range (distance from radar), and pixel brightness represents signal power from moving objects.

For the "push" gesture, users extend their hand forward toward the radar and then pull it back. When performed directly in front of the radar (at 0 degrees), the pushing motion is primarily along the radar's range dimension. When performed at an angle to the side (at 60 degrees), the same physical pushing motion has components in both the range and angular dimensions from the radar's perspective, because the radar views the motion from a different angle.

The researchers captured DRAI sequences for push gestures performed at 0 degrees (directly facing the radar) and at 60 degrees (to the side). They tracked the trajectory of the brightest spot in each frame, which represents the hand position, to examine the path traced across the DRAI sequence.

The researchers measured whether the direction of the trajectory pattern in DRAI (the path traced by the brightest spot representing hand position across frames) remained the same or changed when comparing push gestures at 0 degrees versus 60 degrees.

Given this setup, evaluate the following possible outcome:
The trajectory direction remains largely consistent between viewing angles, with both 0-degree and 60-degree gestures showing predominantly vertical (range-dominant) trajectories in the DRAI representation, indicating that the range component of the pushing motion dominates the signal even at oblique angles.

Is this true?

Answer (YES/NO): NO